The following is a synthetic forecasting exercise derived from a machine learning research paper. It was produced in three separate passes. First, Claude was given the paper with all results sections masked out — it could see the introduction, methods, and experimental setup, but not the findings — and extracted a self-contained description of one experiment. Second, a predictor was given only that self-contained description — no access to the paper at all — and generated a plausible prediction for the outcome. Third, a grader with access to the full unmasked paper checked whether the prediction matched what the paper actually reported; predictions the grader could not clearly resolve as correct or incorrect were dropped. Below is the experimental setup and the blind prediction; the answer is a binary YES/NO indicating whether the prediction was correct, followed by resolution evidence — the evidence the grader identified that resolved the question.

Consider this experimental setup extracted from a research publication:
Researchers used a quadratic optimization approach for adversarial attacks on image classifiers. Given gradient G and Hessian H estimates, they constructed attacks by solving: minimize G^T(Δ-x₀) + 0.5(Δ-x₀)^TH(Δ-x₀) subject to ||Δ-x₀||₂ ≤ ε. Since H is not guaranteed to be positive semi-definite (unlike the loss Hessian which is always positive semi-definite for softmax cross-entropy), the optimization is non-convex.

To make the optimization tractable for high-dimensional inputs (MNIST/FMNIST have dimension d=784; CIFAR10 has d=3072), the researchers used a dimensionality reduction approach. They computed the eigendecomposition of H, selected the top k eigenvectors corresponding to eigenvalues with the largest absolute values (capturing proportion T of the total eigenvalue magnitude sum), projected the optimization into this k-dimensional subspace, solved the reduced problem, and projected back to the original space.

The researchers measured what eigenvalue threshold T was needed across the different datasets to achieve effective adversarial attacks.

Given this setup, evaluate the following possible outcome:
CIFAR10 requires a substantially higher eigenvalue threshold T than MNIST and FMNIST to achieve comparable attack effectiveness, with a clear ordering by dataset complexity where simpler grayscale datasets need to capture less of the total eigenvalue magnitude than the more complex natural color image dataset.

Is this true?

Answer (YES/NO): NO